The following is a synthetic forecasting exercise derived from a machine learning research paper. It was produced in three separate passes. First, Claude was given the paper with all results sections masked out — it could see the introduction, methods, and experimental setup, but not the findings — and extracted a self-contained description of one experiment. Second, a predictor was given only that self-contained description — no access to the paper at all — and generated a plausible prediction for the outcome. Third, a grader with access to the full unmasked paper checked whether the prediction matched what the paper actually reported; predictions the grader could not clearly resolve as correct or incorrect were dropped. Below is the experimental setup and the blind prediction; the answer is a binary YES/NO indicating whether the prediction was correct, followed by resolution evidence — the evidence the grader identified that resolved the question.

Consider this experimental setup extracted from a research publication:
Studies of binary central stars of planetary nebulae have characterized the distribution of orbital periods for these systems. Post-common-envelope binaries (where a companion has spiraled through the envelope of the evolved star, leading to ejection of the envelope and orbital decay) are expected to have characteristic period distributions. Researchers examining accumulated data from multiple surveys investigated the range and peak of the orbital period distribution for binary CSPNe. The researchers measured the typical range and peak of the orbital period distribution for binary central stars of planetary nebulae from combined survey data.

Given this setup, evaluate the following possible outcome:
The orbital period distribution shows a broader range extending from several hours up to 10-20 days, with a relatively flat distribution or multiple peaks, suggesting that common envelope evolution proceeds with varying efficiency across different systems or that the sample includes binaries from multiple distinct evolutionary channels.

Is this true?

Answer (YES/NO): NO